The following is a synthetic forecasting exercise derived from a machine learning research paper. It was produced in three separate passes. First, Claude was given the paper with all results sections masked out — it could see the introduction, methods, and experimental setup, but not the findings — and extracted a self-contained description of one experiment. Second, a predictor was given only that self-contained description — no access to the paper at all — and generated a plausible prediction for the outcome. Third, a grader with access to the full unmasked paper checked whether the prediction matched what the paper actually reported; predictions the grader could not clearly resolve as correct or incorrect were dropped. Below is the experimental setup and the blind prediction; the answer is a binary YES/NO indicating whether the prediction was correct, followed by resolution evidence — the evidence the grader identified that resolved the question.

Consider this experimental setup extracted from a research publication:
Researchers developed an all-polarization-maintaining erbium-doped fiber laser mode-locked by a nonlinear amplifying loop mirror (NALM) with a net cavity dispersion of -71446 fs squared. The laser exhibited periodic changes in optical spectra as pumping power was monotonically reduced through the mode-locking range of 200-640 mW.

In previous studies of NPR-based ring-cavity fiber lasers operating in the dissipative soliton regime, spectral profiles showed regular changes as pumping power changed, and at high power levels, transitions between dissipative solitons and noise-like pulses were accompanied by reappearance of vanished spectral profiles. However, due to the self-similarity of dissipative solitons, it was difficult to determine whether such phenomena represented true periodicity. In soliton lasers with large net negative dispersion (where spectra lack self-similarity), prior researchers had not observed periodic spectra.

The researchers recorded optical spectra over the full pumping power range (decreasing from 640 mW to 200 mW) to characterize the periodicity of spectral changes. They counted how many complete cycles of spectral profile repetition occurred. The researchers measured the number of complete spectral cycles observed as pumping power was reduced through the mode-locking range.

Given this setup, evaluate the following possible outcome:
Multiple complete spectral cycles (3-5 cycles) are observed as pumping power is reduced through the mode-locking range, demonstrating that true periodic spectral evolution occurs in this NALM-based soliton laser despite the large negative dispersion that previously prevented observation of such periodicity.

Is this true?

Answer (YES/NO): NO